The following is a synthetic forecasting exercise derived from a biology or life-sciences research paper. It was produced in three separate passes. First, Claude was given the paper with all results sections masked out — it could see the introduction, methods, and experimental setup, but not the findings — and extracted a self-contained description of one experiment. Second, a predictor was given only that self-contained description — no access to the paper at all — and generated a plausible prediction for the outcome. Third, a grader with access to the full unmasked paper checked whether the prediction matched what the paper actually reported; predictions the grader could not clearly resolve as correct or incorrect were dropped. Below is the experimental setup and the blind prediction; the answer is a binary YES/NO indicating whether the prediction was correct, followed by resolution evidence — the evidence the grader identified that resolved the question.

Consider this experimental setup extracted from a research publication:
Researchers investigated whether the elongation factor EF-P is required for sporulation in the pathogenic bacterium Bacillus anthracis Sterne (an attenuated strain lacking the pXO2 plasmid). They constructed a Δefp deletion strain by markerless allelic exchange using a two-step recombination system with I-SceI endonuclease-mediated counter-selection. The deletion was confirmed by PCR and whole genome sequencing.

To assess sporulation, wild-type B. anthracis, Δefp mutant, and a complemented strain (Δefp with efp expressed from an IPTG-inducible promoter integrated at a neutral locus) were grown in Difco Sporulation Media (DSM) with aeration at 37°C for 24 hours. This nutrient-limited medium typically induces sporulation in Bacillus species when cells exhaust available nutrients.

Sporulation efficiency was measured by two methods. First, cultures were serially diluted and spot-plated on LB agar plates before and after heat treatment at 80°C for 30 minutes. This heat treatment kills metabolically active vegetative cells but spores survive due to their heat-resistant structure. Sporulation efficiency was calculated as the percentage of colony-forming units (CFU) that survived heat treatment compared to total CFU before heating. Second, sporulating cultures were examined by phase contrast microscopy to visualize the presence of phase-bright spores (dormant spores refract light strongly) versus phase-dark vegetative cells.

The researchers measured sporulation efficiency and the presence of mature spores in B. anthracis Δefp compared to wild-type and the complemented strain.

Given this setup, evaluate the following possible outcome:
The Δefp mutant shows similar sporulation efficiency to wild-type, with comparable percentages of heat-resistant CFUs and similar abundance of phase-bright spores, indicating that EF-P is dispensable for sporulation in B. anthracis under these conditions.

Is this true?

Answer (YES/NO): NO